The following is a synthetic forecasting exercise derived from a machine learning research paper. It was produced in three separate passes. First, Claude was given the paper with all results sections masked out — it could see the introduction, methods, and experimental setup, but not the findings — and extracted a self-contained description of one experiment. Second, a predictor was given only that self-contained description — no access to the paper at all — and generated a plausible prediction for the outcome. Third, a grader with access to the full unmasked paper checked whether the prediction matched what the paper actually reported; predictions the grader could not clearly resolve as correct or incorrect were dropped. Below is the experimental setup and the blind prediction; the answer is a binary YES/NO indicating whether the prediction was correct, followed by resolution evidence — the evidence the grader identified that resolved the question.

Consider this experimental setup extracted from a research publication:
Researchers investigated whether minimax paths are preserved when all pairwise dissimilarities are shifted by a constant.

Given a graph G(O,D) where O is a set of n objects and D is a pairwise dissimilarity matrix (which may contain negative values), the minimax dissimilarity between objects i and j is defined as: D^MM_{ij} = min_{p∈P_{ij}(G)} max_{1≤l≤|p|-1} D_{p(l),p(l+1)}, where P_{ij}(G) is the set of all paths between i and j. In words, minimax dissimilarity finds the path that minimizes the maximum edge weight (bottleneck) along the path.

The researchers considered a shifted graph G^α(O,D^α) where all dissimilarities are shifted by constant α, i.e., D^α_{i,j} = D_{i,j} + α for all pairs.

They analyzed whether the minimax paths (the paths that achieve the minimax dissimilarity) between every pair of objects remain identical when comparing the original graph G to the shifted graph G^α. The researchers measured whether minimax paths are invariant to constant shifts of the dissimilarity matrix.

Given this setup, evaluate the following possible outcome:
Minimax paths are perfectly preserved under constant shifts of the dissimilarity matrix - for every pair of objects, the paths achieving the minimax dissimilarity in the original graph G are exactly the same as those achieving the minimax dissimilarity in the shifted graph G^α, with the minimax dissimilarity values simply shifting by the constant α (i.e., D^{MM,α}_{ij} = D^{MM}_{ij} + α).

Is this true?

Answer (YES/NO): YES